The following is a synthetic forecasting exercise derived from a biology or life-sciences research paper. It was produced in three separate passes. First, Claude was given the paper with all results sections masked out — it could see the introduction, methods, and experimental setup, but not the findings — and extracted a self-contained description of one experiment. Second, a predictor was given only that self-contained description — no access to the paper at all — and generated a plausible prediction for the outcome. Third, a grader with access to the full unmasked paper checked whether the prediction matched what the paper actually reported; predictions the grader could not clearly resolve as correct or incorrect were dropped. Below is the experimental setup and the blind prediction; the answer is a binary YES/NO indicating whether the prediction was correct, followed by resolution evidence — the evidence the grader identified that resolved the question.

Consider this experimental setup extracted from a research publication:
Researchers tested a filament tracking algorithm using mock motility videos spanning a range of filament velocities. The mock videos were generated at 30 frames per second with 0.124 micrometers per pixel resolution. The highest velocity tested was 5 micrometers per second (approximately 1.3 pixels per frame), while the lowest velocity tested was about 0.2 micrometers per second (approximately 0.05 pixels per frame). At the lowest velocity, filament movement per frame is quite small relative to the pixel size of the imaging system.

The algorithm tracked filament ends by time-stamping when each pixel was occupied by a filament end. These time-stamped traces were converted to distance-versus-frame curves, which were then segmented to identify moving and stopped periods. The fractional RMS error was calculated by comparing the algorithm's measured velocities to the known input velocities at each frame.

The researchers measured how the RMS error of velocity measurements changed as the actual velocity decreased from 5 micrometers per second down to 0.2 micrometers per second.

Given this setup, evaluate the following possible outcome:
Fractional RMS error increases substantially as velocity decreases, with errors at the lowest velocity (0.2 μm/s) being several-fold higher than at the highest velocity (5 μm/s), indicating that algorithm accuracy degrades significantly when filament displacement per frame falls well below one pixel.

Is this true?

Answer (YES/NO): NO